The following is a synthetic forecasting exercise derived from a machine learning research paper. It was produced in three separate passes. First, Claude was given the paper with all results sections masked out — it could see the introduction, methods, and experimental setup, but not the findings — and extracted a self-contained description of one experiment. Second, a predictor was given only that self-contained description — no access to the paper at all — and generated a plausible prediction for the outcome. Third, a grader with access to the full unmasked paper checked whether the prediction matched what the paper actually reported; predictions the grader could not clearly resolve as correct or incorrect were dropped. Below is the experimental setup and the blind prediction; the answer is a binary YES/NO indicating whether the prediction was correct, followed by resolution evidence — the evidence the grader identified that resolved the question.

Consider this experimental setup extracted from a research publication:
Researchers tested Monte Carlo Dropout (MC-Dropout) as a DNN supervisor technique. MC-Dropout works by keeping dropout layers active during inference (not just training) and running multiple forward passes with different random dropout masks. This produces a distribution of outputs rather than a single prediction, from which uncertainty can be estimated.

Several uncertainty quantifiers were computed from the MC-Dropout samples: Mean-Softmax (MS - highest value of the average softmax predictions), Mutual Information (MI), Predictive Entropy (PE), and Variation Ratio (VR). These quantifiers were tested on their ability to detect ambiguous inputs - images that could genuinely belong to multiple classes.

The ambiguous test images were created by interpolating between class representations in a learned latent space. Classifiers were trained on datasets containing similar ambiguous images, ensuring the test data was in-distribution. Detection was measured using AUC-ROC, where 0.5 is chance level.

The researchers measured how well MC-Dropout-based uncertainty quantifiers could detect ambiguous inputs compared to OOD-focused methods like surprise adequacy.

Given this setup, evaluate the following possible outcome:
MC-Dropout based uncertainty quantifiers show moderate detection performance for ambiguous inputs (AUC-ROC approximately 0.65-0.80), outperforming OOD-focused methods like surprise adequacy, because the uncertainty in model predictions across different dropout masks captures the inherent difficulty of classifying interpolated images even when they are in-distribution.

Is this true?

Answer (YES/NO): NO